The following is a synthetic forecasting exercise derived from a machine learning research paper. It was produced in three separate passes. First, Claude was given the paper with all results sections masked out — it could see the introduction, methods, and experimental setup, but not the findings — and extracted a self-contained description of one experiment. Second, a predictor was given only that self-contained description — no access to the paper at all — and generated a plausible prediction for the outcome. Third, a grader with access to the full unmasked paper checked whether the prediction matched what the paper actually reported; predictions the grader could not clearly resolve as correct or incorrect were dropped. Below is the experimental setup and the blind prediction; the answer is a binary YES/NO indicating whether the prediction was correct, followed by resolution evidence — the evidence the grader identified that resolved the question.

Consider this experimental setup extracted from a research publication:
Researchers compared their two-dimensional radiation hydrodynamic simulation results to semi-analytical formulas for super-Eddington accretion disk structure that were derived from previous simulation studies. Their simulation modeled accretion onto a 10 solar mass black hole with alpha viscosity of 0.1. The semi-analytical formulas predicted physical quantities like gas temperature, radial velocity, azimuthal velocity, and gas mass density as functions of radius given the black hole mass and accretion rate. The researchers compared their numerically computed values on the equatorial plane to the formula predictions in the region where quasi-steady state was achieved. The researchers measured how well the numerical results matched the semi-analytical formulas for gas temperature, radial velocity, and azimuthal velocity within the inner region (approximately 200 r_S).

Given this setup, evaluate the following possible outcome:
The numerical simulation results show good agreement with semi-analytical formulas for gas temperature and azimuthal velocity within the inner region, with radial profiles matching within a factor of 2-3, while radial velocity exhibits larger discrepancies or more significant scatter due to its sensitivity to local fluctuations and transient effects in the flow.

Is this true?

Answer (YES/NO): NO